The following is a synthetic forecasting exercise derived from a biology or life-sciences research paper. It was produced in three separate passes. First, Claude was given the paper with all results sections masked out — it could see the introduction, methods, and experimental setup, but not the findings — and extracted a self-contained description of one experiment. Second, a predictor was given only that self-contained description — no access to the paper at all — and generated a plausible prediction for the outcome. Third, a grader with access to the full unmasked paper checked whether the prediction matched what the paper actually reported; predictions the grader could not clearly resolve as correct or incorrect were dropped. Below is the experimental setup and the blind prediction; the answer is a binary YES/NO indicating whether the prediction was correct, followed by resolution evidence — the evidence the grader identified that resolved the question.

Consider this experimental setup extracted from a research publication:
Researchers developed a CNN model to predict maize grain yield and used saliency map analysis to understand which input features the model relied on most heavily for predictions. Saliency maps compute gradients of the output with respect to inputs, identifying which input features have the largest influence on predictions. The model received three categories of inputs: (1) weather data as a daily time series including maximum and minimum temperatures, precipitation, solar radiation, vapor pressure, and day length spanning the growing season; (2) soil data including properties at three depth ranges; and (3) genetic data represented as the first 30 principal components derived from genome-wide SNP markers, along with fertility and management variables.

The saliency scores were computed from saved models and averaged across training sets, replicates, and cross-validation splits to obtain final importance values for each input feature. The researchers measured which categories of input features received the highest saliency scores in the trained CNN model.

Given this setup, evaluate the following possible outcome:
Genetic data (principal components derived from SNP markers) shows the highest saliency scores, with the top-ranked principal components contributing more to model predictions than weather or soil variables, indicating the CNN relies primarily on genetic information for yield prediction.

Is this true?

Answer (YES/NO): NO